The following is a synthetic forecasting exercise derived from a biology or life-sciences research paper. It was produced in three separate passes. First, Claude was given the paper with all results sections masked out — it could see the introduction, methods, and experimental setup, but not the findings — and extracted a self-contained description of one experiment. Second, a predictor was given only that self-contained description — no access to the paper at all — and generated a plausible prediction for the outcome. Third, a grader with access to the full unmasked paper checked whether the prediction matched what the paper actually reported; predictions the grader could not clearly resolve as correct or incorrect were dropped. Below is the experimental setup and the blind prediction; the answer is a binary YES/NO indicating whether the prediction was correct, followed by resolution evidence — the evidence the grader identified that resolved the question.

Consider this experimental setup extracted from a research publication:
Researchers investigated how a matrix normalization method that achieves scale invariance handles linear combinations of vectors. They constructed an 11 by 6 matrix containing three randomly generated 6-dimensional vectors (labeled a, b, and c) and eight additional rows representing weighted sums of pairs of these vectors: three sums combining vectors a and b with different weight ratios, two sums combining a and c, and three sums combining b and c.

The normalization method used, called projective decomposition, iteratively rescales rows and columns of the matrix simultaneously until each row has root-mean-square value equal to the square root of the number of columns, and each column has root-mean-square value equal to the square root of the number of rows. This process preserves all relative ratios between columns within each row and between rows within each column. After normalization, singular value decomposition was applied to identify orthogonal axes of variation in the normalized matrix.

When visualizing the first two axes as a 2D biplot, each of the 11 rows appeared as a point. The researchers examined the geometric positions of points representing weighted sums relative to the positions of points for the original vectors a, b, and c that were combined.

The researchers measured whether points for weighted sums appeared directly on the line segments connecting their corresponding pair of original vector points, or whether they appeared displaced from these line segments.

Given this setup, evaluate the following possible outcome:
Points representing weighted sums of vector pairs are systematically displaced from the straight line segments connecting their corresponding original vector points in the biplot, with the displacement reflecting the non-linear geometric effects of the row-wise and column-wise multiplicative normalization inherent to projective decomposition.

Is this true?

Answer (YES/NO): NO